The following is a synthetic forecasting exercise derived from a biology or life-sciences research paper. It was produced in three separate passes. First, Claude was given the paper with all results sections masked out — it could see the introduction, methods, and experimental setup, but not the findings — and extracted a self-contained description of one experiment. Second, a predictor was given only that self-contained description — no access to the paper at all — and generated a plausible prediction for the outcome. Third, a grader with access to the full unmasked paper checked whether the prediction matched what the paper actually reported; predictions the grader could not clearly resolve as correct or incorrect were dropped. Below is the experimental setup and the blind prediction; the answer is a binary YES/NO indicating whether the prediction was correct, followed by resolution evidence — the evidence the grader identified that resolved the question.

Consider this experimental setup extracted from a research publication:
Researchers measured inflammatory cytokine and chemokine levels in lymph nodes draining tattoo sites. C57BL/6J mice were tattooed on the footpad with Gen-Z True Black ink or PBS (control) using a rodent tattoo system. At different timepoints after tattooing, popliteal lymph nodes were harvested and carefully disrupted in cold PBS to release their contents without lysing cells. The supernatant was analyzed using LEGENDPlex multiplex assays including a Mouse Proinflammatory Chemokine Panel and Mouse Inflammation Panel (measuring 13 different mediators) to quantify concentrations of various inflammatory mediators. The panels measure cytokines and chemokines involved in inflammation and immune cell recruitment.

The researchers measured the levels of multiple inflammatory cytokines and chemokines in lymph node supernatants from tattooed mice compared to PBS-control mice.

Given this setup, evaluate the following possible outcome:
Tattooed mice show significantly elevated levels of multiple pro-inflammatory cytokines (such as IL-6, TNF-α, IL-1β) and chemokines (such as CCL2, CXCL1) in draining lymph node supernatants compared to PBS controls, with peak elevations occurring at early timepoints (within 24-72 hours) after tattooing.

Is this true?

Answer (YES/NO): YES